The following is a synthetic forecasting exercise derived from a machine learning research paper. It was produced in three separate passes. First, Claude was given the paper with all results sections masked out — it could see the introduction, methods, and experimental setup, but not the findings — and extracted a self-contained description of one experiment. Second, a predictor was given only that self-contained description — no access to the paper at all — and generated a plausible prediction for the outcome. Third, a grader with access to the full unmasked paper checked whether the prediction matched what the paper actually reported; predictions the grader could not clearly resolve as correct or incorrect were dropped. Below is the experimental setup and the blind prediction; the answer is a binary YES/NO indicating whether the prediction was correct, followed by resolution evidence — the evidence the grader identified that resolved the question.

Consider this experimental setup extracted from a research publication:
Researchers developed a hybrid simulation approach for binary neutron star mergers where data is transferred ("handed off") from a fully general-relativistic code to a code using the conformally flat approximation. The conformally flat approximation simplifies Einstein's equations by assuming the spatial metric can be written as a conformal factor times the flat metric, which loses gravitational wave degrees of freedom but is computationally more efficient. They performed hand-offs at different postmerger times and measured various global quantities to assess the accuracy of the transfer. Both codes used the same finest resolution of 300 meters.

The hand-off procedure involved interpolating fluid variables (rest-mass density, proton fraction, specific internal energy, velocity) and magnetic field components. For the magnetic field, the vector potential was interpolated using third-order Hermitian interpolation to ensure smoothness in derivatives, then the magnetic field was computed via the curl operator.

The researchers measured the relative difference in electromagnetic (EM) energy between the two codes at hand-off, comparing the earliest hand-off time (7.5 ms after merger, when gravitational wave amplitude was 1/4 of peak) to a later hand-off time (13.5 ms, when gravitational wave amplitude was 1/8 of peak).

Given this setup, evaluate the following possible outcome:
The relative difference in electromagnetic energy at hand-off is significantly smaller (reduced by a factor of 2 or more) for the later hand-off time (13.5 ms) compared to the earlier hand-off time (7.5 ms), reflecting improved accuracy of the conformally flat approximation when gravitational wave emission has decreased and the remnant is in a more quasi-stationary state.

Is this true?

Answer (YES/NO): YES